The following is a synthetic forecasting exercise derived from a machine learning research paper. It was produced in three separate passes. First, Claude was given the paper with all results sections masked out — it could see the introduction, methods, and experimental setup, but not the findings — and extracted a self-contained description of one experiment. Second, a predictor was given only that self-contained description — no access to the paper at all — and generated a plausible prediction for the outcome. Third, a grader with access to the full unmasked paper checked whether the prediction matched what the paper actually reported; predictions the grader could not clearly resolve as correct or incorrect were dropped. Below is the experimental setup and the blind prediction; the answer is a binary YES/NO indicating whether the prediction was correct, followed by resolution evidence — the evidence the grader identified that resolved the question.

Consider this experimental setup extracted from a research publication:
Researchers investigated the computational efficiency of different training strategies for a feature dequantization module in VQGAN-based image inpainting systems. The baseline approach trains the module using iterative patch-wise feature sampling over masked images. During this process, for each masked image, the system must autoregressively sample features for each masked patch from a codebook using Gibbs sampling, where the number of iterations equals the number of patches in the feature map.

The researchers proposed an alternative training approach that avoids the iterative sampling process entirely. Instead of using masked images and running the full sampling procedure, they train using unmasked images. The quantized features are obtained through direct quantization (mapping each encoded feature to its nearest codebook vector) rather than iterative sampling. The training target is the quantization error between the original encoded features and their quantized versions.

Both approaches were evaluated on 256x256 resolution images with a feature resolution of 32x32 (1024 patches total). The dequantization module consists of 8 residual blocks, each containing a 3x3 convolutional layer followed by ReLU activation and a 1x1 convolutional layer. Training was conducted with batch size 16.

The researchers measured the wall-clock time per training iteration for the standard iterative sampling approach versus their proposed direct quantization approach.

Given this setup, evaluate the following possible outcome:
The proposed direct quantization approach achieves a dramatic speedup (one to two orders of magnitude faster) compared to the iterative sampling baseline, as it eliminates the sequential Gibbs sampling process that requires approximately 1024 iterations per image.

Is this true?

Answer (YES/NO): YES